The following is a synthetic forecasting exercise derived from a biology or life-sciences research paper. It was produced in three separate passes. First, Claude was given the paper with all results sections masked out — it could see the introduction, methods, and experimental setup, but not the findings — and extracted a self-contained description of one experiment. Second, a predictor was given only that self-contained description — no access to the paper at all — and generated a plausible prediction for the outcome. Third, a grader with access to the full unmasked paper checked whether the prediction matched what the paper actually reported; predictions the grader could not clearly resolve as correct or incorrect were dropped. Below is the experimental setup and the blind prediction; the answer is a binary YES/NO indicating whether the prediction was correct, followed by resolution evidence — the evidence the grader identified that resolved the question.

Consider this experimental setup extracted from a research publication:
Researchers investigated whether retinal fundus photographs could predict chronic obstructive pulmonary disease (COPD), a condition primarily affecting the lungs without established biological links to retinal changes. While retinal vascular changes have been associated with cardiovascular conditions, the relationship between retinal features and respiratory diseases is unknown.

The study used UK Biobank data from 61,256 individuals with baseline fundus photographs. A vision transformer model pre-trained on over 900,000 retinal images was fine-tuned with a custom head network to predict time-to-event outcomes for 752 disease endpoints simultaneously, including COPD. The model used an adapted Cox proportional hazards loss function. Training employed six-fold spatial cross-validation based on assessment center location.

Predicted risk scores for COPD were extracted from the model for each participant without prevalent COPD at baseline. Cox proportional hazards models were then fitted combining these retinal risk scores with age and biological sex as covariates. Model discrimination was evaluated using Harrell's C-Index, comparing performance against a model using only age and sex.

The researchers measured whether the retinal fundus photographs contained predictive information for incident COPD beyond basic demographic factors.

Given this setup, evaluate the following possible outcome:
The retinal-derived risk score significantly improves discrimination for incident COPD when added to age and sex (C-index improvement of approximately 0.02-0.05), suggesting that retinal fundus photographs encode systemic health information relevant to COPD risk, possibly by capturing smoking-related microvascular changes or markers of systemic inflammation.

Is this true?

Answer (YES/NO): YES